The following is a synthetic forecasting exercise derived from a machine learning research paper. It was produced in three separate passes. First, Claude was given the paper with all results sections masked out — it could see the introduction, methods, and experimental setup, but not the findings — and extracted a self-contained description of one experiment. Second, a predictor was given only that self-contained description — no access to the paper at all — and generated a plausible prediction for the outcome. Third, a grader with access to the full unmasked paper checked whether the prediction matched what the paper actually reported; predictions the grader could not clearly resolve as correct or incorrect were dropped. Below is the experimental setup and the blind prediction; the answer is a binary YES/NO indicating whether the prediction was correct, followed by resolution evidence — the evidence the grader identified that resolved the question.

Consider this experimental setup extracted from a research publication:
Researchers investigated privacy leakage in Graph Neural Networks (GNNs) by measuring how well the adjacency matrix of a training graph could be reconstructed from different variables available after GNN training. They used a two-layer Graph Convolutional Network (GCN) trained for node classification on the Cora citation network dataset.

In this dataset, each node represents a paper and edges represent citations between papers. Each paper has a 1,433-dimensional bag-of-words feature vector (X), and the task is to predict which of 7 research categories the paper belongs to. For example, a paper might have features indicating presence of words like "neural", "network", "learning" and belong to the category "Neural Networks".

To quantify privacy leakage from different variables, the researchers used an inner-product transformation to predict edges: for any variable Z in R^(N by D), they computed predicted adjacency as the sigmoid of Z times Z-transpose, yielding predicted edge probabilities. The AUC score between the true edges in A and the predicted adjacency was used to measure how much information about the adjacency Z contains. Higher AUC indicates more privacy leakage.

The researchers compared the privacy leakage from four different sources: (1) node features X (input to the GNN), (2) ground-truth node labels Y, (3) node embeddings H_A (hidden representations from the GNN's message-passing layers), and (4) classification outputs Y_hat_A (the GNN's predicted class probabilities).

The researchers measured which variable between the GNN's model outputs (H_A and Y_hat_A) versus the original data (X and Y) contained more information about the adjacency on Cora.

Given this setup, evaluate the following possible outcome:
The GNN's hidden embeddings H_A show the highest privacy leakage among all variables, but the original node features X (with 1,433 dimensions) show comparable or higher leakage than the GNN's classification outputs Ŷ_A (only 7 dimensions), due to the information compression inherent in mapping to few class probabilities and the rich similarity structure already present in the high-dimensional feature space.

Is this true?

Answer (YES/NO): NO